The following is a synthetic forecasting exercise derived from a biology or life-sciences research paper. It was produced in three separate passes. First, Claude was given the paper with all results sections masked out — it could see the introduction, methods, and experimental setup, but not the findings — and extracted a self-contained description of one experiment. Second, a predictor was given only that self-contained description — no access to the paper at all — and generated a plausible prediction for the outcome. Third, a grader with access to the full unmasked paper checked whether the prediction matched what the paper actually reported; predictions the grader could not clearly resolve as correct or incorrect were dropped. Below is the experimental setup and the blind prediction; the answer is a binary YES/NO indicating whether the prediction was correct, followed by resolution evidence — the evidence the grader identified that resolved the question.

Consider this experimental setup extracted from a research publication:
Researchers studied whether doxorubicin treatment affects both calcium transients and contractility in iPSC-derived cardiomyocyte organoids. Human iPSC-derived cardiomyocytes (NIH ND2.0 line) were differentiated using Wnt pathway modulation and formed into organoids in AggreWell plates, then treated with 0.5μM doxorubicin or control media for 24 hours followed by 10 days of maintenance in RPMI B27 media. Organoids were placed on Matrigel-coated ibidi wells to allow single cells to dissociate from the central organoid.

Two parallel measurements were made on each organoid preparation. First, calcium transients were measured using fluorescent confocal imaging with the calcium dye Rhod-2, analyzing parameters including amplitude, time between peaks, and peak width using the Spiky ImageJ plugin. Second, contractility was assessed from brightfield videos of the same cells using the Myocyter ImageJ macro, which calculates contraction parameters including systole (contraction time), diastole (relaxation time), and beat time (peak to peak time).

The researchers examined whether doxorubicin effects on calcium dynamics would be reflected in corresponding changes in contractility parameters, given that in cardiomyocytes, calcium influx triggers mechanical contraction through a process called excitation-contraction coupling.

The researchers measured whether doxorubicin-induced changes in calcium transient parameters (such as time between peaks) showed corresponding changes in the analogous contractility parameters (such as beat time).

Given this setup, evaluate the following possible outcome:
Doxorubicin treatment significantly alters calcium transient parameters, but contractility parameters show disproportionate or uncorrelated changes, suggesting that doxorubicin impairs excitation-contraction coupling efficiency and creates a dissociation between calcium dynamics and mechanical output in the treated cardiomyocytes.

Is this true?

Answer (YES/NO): NO